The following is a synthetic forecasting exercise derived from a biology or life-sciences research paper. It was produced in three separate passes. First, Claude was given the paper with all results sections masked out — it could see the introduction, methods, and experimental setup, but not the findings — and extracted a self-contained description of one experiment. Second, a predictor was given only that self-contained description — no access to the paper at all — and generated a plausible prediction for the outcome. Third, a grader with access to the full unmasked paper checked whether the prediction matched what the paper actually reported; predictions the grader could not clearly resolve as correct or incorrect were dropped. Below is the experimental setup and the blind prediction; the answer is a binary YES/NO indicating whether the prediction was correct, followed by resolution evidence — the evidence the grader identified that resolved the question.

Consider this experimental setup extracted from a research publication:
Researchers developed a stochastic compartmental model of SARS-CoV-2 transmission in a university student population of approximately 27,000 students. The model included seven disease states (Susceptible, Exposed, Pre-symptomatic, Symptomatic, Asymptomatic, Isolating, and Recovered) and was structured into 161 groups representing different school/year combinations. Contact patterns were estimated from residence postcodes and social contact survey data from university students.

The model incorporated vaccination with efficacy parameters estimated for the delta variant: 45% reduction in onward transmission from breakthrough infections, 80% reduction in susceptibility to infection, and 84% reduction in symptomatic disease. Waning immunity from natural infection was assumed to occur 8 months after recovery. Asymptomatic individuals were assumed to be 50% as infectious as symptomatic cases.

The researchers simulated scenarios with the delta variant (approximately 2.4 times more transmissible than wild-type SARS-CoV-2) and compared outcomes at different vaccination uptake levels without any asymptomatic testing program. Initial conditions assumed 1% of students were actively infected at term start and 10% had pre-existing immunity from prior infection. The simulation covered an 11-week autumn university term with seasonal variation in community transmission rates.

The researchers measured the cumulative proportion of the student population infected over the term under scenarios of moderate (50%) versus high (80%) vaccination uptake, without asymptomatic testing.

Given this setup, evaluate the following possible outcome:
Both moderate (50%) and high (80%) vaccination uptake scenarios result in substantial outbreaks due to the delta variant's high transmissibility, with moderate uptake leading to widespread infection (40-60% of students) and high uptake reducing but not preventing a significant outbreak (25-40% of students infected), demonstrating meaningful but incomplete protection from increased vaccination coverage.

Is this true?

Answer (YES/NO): NO